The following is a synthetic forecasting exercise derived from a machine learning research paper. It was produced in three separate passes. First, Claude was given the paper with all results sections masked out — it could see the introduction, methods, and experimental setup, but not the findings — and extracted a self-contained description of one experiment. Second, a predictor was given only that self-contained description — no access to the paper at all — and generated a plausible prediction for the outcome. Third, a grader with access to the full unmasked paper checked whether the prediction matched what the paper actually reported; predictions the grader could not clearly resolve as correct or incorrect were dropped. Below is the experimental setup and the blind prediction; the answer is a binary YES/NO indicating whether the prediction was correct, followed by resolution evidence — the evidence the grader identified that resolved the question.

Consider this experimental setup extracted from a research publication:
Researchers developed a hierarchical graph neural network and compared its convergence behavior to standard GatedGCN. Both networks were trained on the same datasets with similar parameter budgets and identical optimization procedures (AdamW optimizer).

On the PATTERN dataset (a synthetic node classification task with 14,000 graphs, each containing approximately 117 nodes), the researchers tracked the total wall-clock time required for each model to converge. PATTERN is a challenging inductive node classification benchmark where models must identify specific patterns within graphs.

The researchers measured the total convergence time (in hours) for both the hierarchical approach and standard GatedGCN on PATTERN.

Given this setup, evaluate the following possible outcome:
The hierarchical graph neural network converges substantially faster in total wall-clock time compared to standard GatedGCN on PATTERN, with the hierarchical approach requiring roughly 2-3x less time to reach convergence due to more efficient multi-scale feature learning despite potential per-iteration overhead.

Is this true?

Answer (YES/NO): NO